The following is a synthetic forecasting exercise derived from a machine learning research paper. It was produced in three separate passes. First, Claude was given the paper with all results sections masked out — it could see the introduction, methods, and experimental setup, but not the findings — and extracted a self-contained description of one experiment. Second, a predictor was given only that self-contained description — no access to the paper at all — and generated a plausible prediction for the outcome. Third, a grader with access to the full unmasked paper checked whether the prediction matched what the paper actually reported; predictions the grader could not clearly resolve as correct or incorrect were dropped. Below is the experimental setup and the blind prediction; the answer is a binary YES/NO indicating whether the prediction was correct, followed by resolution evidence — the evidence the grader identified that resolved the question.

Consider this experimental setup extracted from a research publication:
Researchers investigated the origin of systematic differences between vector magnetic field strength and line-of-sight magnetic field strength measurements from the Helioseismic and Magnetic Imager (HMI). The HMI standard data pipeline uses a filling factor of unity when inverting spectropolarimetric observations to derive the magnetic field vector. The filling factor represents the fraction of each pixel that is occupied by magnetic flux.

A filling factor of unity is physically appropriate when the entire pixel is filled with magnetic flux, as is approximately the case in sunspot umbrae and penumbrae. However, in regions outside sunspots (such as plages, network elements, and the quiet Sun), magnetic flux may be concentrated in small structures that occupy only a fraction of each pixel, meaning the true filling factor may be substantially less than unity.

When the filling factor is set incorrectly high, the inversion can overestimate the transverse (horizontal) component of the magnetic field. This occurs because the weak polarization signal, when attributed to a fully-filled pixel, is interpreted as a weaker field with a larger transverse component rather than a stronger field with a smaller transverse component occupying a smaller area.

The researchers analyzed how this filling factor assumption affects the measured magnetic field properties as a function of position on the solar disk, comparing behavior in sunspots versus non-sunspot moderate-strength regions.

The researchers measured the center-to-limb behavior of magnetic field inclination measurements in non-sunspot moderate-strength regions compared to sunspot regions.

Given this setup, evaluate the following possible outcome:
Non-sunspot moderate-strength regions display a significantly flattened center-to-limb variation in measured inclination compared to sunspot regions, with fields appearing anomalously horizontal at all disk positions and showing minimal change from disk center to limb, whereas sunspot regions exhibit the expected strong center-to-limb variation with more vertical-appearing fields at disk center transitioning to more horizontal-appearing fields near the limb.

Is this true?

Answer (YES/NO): NO